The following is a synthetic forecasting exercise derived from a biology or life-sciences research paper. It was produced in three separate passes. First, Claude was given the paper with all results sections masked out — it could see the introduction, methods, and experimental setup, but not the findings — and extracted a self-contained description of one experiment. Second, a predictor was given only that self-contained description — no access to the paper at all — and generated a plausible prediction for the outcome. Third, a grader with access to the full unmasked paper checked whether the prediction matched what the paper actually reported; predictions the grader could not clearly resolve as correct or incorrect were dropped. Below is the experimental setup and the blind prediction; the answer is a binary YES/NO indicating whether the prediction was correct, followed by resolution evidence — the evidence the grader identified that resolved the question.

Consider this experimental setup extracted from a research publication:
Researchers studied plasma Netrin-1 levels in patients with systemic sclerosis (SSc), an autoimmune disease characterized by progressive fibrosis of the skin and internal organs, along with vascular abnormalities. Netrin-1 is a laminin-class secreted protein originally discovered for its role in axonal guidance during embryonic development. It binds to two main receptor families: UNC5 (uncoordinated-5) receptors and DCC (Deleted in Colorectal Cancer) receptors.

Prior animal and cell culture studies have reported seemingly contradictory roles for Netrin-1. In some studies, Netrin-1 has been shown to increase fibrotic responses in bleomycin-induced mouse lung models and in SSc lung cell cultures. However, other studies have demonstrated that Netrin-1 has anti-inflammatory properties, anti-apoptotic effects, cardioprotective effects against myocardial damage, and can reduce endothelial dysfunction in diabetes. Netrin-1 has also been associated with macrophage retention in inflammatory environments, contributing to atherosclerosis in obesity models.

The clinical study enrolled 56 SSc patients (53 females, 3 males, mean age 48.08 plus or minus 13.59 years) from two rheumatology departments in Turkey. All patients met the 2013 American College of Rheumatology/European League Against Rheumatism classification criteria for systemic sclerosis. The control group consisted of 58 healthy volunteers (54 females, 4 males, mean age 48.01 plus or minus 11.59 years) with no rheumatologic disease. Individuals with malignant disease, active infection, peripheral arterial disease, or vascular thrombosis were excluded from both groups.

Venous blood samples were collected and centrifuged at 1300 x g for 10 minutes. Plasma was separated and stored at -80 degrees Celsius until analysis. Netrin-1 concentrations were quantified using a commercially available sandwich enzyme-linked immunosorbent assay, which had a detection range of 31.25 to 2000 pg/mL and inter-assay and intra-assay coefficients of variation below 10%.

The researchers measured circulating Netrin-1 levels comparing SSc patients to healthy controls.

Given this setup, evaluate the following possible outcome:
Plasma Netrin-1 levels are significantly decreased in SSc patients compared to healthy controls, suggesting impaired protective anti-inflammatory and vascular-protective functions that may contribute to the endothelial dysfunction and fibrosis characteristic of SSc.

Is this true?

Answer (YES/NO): NO